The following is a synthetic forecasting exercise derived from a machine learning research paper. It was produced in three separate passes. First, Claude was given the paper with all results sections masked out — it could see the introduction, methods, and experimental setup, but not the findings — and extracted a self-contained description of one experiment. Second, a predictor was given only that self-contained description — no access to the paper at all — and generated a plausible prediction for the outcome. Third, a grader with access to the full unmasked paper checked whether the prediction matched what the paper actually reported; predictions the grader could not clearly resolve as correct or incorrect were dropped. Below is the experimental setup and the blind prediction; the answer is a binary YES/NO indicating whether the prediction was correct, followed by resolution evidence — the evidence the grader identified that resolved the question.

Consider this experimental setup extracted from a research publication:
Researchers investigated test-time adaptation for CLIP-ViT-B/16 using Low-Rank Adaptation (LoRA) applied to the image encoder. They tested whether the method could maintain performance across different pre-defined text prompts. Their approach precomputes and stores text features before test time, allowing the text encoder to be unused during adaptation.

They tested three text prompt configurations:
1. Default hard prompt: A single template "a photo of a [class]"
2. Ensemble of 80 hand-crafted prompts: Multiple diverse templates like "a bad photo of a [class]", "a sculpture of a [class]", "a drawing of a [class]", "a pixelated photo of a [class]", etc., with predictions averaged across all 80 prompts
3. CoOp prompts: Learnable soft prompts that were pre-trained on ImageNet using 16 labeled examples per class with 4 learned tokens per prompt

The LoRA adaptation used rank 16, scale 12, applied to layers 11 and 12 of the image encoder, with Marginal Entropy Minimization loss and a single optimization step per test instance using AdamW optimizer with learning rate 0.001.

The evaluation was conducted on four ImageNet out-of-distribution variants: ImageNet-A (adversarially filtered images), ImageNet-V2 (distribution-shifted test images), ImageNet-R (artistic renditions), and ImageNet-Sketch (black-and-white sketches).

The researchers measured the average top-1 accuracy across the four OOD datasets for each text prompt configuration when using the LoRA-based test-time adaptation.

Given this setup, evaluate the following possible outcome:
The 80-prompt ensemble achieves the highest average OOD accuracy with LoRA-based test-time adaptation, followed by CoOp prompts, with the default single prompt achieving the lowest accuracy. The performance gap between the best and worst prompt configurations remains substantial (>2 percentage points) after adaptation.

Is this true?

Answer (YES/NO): YES